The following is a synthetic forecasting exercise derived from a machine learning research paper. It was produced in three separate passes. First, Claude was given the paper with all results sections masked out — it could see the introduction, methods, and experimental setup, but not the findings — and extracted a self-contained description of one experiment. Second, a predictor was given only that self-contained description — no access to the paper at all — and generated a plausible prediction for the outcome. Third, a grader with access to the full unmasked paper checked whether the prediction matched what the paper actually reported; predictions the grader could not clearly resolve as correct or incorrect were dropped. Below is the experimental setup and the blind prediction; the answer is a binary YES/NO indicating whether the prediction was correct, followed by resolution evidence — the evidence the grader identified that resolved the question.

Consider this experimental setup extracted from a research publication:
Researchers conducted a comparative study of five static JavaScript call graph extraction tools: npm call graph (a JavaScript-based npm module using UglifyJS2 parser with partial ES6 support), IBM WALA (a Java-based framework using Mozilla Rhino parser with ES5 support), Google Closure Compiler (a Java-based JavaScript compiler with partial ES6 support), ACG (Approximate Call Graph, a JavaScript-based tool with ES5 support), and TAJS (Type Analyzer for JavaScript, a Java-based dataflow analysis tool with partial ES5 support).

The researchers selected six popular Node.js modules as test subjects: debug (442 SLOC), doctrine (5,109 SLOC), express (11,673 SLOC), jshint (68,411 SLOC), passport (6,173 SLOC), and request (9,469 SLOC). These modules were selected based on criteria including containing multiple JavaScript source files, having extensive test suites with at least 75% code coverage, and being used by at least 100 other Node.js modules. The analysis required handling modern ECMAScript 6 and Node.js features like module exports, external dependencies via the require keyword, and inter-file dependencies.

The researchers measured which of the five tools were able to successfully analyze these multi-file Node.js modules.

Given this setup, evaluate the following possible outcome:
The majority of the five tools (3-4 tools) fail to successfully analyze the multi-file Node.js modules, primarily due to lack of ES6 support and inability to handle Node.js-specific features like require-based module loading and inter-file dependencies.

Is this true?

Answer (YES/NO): NO